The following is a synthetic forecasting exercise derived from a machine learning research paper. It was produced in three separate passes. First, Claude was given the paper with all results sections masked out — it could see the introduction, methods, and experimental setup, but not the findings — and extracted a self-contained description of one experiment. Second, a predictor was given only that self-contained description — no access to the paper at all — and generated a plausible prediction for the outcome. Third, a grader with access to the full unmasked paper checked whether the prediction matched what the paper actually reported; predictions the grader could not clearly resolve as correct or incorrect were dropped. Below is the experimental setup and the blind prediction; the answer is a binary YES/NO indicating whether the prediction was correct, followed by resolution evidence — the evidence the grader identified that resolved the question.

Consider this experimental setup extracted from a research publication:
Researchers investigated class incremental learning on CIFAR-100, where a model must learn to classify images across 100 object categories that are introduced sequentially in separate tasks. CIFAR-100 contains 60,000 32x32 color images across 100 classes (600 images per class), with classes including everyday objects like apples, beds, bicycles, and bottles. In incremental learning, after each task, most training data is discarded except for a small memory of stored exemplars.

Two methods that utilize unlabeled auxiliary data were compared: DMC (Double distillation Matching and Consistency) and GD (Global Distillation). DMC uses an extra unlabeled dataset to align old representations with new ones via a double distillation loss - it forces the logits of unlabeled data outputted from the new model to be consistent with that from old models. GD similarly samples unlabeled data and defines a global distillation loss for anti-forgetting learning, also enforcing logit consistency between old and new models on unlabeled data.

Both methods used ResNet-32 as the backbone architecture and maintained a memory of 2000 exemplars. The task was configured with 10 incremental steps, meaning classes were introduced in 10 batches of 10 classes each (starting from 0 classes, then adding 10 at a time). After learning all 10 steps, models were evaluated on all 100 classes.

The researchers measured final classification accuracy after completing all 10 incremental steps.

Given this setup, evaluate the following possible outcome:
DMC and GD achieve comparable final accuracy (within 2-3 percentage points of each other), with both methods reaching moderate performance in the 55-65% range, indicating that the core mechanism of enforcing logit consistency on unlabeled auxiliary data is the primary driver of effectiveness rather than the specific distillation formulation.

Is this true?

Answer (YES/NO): NO